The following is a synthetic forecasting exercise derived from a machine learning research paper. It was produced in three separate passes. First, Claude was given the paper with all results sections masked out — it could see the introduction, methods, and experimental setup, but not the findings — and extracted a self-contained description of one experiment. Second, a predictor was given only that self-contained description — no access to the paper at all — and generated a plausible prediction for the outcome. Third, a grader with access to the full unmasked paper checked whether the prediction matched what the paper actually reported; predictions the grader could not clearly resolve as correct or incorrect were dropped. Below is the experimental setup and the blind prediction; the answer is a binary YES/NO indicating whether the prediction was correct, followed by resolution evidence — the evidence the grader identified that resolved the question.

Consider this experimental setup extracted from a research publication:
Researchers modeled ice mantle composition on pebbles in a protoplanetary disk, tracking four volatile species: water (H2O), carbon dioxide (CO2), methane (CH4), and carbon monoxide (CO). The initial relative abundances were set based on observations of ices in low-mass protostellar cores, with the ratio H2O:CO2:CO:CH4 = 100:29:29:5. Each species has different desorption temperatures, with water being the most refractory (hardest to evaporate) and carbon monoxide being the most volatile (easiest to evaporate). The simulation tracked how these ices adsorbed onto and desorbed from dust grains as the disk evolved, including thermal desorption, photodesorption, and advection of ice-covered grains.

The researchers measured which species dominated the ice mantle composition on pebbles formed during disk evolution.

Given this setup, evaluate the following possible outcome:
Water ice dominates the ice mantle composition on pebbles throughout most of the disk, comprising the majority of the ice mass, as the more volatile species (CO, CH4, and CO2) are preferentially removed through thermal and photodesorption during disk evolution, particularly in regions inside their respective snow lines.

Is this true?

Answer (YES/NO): YES